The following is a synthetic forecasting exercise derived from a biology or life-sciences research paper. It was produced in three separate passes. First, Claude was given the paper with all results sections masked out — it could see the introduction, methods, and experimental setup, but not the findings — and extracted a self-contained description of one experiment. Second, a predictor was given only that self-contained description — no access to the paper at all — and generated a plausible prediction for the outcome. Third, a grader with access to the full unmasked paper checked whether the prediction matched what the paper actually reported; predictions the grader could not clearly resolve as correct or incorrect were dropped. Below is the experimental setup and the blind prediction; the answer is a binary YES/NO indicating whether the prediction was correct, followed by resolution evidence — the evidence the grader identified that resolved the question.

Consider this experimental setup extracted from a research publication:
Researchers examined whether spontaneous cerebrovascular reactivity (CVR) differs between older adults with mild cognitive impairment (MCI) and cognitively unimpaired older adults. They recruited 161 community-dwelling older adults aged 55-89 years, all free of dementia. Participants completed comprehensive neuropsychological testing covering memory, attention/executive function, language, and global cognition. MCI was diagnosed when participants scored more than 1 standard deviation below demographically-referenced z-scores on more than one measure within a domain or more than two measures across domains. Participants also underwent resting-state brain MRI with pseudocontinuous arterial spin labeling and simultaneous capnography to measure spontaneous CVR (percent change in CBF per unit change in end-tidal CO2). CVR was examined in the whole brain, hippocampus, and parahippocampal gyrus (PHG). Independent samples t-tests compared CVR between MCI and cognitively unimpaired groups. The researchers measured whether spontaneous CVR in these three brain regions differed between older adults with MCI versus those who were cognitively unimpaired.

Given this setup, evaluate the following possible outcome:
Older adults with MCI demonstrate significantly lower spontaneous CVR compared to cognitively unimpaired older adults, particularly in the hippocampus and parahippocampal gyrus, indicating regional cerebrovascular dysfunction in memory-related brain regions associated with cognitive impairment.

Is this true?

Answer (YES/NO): NO